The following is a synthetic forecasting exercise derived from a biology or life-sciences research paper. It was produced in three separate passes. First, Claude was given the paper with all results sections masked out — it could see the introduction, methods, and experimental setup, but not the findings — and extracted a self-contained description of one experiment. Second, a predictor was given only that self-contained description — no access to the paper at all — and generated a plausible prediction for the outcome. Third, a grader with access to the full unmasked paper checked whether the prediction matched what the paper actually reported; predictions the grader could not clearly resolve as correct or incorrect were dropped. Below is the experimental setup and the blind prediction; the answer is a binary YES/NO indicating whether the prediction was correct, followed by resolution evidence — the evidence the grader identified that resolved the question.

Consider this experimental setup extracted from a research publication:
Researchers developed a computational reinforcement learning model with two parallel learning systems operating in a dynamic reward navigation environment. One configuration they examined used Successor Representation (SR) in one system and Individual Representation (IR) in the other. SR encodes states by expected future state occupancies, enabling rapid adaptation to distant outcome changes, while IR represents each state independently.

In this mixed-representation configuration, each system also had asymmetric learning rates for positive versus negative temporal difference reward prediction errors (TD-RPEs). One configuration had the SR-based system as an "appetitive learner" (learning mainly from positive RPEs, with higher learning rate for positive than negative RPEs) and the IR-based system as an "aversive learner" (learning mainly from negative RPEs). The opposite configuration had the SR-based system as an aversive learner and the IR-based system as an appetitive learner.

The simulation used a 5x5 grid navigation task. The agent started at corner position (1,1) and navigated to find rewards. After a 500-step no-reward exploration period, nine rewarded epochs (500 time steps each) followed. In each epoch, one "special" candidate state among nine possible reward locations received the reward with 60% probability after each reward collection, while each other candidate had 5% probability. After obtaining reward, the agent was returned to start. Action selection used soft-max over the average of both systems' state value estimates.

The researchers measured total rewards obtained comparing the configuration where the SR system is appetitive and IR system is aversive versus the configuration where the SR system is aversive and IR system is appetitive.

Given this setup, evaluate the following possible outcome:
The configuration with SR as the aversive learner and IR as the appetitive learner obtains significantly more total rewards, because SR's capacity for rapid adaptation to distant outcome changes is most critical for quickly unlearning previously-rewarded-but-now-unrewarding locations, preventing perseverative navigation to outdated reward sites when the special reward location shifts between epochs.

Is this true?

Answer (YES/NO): NO